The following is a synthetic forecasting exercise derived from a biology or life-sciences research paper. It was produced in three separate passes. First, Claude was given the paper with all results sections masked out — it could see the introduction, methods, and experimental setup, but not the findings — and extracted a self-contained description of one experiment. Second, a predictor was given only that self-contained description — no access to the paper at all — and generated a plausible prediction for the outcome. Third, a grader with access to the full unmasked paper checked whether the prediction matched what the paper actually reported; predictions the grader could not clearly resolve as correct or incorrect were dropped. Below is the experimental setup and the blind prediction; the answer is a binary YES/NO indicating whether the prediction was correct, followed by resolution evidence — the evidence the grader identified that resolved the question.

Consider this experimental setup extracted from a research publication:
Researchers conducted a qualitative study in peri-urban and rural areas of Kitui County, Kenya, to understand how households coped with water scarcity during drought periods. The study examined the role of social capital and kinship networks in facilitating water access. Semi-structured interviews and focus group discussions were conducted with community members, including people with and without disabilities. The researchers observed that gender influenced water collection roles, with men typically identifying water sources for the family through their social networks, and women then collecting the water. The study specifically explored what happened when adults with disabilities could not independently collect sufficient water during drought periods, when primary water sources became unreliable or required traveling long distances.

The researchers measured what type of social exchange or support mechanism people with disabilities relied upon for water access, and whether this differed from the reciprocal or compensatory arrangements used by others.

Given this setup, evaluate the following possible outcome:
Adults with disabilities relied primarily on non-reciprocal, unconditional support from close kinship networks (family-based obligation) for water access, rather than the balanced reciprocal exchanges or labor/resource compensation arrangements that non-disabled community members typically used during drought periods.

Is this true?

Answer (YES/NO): NO